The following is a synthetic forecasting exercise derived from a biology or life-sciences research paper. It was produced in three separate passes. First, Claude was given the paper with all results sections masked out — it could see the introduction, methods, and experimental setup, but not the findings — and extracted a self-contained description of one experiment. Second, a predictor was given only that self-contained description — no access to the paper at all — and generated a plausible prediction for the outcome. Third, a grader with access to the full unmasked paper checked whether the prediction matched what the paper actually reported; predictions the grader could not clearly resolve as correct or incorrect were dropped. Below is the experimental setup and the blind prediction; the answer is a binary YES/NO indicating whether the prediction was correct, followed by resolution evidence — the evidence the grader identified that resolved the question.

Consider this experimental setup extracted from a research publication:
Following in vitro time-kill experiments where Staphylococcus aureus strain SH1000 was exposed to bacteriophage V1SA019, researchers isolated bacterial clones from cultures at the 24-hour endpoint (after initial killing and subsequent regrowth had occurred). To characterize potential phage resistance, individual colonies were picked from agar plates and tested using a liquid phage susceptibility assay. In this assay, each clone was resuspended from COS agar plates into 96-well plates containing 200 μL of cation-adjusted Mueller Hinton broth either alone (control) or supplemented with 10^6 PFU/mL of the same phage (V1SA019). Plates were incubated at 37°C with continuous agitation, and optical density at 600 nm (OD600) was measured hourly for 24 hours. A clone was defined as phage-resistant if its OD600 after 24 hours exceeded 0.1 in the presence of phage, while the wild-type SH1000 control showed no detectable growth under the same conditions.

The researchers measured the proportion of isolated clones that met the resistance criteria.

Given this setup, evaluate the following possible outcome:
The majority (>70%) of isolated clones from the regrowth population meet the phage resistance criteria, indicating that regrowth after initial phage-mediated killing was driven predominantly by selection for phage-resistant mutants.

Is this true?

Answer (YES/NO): YES